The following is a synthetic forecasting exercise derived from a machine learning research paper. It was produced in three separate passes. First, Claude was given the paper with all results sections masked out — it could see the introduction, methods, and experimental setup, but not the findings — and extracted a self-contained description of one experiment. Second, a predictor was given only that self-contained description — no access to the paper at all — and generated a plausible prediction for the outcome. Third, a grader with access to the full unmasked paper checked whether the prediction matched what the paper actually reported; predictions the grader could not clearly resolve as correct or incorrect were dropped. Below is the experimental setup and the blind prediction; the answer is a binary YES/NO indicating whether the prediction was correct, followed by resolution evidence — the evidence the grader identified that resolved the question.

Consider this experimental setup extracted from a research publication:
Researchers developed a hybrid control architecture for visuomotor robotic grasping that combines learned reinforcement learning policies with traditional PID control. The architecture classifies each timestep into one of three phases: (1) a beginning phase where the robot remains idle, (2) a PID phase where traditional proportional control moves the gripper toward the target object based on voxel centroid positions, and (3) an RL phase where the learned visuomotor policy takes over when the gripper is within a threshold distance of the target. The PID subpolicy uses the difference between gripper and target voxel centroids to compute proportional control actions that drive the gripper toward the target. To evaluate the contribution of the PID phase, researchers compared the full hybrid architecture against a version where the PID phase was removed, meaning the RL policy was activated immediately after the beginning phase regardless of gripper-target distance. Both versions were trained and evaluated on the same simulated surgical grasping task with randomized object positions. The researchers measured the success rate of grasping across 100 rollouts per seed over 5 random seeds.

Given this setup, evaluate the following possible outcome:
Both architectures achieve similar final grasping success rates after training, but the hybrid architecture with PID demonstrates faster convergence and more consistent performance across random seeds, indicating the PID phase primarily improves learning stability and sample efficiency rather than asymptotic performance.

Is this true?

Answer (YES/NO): NO